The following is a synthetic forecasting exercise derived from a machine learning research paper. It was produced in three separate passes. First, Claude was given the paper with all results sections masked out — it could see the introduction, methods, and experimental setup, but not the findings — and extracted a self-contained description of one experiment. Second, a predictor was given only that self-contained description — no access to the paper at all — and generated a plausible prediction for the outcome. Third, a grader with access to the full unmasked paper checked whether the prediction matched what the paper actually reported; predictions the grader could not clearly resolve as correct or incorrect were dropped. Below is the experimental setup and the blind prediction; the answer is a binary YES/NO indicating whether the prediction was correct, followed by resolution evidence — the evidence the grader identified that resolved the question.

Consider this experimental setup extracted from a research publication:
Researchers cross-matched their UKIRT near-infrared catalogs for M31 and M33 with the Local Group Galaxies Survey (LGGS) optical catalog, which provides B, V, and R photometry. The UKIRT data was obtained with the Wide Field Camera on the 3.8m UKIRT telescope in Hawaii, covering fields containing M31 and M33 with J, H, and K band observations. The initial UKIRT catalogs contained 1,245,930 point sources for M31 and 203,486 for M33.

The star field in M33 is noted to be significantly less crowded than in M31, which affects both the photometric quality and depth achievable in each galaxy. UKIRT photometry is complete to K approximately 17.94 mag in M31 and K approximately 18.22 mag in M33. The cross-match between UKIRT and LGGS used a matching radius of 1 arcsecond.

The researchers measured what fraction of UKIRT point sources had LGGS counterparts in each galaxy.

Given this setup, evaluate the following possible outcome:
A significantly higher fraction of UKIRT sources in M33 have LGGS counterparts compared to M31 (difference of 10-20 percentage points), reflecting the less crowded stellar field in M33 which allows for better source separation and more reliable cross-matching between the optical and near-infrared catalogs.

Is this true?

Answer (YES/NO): YES